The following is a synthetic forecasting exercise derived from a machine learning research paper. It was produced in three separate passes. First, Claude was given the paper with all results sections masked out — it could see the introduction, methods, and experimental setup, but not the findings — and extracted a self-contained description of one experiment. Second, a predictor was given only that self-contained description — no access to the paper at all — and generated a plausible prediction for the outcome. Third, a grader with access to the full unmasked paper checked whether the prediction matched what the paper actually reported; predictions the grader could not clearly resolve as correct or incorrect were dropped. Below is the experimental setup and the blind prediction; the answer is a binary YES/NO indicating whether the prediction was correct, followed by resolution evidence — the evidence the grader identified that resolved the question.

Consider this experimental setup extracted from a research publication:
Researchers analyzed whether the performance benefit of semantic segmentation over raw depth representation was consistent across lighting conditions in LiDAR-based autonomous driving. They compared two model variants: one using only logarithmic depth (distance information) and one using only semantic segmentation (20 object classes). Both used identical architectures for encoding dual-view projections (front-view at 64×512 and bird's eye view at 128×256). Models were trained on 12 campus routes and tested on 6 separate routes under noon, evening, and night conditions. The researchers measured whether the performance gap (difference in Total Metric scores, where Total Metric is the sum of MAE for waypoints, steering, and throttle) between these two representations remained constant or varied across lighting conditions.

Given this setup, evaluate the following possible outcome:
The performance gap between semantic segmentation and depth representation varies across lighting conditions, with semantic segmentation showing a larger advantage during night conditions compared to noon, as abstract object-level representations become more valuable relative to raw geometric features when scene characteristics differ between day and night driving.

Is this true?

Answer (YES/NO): NO